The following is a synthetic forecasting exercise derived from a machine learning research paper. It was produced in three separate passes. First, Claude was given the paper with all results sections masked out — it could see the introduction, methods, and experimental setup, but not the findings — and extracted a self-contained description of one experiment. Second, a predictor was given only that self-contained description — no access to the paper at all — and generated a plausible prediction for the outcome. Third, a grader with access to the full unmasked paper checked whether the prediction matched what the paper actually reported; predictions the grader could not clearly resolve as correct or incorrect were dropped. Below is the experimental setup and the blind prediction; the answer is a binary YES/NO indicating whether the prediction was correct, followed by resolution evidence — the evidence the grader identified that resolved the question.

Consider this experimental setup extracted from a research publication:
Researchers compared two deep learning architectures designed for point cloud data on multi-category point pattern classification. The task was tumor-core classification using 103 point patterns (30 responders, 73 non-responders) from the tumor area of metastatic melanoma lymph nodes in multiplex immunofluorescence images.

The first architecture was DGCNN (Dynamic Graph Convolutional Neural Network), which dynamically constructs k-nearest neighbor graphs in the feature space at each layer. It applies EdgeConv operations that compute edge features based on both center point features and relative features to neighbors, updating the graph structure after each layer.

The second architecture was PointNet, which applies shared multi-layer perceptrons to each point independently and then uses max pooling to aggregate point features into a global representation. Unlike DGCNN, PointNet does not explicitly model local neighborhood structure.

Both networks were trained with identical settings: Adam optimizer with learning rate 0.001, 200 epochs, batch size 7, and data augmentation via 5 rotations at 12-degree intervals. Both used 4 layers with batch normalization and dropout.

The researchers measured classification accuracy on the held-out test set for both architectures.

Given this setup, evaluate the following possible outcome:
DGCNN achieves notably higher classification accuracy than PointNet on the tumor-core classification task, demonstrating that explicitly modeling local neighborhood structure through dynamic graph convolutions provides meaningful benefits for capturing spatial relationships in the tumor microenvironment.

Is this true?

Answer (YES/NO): NO